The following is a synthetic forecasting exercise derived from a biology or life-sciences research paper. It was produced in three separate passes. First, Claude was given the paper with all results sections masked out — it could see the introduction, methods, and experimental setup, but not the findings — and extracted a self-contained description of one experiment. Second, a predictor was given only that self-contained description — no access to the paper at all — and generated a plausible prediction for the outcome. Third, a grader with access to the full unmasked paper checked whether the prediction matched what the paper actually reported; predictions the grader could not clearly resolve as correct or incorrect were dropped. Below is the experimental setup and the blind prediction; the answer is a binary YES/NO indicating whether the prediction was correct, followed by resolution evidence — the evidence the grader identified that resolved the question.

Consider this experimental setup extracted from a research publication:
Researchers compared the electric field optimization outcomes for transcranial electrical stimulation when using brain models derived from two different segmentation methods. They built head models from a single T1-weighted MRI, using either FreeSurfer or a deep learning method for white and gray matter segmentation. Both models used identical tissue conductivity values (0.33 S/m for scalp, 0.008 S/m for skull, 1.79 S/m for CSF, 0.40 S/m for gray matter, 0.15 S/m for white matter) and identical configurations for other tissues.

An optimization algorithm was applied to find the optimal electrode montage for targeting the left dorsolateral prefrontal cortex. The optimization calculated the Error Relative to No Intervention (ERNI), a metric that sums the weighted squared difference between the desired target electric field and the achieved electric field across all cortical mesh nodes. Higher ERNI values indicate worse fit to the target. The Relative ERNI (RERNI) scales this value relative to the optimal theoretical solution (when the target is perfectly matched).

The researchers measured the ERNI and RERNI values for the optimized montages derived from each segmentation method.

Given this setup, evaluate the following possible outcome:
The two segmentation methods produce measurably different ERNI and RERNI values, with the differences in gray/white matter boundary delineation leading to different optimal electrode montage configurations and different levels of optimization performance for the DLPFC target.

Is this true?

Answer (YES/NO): NO